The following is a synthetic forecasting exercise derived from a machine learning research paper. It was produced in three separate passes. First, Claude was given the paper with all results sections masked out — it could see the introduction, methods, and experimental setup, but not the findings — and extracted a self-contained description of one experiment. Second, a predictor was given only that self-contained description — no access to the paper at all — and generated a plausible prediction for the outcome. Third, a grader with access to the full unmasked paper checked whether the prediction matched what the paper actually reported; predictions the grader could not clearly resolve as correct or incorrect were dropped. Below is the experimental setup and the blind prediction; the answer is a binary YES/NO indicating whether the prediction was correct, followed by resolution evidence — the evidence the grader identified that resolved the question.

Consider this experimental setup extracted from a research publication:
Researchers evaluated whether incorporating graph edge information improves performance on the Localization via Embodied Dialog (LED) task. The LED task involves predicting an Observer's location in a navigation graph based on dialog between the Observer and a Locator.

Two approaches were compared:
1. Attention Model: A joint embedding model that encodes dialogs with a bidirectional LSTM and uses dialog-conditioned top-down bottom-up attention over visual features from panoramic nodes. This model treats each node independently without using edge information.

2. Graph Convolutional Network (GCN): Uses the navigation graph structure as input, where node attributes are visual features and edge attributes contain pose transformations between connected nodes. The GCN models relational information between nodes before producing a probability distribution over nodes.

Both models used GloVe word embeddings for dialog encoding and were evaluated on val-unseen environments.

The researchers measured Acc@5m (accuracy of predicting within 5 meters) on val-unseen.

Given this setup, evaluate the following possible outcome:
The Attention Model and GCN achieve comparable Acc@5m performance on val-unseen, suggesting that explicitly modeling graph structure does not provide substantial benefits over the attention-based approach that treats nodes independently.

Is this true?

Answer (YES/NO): NO